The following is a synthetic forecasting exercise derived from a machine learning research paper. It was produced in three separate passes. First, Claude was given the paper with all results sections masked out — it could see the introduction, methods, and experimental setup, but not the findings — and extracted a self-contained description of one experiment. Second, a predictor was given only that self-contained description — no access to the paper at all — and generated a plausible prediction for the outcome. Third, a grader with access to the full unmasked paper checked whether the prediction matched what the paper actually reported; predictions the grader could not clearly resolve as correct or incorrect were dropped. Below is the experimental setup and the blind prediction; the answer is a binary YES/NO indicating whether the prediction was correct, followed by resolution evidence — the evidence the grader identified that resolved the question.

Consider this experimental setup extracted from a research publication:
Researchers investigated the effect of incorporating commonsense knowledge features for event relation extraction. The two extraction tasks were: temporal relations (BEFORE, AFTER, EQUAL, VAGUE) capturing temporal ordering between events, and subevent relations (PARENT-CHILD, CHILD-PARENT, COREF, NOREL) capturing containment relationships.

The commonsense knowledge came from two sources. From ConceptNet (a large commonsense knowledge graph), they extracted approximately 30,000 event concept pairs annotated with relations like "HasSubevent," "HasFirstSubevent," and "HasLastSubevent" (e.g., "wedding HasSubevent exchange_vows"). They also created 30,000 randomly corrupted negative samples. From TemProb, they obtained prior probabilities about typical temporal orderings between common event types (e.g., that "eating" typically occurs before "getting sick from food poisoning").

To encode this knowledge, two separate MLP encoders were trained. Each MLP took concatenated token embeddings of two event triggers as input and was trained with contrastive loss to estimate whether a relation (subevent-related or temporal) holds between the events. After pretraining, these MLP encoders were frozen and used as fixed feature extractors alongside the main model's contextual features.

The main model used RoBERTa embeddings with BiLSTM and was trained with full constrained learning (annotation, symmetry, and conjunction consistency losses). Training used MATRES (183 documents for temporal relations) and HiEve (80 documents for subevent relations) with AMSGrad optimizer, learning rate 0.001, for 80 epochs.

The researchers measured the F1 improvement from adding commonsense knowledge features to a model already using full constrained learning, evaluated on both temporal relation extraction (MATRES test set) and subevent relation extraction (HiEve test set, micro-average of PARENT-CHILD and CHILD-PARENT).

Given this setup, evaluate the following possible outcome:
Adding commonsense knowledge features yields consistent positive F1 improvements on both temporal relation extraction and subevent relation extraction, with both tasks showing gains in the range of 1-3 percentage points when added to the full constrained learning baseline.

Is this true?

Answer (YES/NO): NO